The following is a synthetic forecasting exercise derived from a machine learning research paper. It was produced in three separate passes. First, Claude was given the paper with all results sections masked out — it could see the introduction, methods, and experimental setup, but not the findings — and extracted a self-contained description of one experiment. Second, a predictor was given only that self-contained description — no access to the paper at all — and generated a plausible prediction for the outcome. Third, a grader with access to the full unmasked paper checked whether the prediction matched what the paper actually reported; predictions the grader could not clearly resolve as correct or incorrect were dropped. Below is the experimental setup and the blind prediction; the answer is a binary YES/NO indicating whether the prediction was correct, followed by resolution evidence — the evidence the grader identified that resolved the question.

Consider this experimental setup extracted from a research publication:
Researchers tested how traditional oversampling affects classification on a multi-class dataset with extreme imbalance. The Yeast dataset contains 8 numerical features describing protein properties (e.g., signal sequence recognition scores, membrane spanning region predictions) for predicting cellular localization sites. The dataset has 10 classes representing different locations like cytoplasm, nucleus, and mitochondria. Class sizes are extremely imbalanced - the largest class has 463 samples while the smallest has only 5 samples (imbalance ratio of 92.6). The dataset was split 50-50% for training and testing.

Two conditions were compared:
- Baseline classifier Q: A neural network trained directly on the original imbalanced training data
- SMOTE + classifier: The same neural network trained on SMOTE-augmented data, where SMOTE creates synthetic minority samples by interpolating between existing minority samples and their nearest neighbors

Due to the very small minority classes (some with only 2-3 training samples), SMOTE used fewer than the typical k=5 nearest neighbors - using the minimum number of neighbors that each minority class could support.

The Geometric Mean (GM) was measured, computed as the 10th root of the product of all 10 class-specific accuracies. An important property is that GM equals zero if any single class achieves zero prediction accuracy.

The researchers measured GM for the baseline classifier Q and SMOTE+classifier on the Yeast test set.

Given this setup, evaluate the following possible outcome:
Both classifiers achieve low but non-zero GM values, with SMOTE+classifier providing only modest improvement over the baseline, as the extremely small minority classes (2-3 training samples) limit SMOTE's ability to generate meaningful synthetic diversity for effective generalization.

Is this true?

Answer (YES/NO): NO